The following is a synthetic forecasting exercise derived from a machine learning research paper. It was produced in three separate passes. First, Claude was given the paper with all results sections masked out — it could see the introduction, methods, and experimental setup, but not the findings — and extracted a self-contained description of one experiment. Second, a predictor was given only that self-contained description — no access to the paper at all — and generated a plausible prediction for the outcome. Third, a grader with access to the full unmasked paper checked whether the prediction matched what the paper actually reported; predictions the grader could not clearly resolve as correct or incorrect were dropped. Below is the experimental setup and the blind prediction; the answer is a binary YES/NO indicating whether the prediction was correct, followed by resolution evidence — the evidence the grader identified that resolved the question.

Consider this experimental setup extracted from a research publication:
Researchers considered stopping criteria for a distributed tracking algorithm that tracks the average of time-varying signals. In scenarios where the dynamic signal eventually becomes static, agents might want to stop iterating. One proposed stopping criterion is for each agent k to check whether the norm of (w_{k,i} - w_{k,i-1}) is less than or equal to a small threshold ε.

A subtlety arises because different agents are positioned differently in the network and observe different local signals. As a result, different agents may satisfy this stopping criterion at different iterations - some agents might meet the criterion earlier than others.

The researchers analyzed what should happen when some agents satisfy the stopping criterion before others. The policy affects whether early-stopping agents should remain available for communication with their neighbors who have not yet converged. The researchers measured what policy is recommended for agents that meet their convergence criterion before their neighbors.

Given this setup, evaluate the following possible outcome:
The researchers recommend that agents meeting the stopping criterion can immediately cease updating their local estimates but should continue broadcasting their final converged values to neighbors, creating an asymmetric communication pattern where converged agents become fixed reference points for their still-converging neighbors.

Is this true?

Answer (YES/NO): NO